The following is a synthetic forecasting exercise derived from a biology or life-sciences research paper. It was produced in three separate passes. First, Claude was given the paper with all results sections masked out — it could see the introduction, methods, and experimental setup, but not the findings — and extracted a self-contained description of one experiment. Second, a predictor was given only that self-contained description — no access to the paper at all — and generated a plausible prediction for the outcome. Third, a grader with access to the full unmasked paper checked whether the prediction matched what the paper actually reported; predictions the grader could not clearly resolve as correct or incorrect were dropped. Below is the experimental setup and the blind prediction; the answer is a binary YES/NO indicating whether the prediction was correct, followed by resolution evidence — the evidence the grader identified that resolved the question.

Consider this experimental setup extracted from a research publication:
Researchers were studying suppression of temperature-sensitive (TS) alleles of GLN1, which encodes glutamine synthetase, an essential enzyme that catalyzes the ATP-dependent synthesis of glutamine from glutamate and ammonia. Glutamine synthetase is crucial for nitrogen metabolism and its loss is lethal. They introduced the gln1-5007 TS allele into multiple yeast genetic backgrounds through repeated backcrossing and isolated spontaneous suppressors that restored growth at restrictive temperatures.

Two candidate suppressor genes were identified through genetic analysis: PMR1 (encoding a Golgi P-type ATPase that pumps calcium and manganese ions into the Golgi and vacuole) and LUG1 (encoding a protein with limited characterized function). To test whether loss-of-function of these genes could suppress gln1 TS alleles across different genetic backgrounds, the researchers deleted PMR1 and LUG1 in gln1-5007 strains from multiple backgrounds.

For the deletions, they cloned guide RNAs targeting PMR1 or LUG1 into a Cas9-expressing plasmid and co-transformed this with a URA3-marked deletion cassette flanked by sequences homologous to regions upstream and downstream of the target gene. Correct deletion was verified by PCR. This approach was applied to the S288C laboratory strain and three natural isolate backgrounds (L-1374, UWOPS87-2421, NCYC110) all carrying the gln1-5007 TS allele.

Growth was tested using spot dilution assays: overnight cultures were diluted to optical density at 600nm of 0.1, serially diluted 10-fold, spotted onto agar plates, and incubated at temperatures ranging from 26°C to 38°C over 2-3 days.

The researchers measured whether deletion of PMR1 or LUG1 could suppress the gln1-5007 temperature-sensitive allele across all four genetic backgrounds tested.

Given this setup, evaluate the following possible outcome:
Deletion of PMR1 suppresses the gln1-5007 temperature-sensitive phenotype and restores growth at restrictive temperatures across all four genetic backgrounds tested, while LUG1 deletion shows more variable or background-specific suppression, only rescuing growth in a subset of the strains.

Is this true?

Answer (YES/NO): NO